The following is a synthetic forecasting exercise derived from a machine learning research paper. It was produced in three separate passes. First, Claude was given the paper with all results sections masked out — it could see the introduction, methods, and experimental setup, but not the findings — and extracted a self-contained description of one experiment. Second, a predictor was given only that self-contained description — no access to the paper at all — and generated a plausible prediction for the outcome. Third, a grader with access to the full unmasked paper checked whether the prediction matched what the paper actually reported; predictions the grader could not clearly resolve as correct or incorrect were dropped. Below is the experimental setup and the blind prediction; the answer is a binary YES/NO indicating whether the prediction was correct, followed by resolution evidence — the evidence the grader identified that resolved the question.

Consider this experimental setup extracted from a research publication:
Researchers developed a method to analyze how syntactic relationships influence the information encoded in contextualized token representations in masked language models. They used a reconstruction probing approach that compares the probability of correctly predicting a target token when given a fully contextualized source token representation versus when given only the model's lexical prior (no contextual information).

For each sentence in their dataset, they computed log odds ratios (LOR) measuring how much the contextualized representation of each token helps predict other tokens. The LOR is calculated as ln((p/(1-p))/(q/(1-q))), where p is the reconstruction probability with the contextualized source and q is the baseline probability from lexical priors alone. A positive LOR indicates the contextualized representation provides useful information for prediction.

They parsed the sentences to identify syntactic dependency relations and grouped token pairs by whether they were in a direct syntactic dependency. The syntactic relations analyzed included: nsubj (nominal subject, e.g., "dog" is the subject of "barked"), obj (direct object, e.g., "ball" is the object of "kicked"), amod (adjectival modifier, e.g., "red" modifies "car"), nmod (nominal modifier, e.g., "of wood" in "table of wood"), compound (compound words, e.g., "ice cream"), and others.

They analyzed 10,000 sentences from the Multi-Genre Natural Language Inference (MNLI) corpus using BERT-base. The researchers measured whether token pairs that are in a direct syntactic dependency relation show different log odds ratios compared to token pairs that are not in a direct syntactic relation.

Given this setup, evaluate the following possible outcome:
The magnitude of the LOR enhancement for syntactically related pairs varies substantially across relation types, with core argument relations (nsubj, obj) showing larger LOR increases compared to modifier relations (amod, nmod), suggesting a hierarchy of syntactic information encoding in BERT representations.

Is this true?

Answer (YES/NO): NO